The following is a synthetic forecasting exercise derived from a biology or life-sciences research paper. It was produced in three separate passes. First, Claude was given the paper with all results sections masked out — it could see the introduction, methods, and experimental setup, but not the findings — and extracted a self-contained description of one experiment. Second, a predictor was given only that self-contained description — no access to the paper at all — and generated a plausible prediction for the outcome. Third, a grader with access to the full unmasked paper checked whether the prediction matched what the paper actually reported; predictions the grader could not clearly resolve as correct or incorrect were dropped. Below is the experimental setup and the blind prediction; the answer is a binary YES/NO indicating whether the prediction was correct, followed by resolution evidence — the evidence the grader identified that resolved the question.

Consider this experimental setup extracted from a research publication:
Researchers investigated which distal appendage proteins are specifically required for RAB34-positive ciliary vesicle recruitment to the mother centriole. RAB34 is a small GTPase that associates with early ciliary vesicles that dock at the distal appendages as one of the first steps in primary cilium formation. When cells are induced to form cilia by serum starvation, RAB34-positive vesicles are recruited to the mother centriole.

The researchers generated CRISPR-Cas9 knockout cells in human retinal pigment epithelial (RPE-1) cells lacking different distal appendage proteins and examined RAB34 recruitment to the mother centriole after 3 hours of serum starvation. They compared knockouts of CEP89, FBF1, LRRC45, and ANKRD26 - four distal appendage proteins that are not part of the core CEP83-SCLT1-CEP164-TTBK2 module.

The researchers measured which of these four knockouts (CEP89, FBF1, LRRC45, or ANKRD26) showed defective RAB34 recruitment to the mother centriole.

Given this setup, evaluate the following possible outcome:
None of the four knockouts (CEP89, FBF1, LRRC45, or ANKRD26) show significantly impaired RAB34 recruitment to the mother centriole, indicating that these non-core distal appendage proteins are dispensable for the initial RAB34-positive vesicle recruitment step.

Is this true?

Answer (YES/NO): NO